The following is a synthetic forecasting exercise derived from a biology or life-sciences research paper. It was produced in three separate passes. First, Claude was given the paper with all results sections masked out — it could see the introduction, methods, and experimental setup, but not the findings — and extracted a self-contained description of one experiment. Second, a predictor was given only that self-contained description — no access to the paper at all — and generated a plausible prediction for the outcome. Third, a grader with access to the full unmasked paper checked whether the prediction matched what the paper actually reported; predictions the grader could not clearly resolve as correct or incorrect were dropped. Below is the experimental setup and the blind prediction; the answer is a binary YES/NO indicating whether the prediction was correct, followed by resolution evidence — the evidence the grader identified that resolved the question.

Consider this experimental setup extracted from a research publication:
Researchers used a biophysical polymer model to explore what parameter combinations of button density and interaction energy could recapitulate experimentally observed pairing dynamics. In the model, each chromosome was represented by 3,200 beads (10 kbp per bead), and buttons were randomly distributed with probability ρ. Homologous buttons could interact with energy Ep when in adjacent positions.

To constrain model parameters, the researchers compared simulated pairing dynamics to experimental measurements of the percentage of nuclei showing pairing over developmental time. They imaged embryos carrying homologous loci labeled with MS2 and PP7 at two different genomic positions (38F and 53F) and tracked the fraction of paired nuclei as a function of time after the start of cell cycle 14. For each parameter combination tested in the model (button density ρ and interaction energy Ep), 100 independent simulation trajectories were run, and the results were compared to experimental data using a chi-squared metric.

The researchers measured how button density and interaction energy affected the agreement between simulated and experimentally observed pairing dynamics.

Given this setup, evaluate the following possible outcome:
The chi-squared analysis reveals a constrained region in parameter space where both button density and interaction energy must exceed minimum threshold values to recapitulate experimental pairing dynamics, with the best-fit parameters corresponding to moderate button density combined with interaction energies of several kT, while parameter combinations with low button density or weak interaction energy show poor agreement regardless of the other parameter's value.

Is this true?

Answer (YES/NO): NO